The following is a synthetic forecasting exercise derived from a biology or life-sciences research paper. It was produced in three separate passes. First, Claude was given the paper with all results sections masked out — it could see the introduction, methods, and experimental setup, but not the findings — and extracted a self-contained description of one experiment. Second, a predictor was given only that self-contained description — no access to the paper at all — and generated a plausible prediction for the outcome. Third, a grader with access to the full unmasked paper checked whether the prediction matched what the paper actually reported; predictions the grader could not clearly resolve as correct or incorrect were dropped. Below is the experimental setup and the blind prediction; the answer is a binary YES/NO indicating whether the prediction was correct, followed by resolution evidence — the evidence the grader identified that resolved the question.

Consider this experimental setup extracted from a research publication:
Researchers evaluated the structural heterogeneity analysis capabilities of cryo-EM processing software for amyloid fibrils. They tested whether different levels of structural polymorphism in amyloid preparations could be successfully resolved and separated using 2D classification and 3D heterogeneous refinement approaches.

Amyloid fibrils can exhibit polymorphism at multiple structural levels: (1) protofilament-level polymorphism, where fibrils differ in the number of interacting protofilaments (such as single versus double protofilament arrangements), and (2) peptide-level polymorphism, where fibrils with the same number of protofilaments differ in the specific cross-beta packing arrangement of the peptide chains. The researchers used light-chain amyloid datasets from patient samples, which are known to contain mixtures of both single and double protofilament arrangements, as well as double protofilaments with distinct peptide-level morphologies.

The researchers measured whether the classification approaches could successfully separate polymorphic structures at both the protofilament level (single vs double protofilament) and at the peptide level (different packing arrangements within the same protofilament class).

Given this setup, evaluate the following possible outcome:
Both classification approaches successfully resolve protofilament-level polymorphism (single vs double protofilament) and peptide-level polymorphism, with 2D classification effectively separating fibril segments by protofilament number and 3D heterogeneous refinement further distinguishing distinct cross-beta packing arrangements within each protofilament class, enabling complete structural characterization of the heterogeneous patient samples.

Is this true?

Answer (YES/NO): NO